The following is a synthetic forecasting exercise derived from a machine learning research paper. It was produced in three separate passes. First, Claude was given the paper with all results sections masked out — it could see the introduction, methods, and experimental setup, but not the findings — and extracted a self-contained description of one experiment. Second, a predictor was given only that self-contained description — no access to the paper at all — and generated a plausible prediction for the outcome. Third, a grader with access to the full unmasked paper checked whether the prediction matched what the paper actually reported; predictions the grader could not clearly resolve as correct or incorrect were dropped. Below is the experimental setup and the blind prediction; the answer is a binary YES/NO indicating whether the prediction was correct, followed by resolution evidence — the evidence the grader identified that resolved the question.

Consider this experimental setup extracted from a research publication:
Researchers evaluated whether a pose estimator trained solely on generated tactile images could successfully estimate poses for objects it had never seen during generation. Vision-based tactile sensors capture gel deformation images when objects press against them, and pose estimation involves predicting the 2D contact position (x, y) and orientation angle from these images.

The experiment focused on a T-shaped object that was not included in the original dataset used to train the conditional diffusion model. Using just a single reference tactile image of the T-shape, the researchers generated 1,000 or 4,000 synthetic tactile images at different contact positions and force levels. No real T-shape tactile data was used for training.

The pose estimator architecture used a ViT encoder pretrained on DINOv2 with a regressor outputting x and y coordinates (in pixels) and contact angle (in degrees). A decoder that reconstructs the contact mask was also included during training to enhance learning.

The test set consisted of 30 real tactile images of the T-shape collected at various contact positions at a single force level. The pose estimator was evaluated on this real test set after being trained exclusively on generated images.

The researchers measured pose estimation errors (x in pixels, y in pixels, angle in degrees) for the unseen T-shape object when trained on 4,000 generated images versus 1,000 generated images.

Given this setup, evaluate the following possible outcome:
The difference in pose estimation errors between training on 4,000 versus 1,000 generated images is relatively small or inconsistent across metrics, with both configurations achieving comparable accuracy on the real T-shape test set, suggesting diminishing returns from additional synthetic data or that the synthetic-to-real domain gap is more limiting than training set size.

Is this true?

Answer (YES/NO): NO